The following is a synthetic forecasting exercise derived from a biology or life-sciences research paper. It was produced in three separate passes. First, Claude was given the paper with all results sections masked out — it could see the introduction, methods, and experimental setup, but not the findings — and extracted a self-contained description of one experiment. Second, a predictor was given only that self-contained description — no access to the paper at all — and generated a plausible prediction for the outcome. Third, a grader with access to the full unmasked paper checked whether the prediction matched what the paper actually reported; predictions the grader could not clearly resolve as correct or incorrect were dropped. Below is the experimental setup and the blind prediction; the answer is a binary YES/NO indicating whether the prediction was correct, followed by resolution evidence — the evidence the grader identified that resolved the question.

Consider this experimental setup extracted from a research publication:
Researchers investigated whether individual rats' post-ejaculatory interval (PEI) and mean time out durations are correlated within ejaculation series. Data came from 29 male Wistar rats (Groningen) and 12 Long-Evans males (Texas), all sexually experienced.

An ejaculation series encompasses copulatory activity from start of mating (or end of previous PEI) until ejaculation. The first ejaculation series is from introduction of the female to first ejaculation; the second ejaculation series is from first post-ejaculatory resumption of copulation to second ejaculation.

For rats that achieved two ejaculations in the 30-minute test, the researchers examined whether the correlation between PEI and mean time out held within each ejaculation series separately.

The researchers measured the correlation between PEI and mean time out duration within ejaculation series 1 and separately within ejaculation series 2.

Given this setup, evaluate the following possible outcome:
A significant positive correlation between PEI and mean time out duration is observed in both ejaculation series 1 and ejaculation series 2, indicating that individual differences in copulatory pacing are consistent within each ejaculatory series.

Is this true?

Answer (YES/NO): NO